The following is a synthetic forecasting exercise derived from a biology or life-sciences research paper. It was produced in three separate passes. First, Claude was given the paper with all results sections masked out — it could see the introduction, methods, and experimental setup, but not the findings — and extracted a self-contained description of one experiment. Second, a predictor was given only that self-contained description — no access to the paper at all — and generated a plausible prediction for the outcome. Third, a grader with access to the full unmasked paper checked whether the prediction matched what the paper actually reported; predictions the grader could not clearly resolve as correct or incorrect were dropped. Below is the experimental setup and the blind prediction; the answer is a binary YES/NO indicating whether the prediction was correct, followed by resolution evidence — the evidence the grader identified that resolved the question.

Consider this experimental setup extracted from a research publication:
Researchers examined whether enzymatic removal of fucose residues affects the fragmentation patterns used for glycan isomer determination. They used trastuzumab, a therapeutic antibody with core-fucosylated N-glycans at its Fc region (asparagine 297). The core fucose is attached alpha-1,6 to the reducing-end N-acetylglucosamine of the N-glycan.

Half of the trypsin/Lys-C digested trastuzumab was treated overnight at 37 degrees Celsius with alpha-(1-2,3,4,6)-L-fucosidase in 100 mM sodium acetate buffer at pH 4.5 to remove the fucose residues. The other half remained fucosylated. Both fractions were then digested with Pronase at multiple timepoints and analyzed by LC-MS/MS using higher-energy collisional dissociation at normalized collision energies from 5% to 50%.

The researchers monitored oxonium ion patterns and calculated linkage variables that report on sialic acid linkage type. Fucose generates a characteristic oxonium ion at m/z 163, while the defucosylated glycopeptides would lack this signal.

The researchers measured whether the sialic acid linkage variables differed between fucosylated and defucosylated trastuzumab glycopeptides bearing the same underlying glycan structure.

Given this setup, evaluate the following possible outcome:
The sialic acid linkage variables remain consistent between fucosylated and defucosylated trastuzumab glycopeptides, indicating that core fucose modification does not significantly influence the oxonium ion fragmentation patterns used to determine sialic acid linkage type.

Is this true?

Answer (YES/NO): NO